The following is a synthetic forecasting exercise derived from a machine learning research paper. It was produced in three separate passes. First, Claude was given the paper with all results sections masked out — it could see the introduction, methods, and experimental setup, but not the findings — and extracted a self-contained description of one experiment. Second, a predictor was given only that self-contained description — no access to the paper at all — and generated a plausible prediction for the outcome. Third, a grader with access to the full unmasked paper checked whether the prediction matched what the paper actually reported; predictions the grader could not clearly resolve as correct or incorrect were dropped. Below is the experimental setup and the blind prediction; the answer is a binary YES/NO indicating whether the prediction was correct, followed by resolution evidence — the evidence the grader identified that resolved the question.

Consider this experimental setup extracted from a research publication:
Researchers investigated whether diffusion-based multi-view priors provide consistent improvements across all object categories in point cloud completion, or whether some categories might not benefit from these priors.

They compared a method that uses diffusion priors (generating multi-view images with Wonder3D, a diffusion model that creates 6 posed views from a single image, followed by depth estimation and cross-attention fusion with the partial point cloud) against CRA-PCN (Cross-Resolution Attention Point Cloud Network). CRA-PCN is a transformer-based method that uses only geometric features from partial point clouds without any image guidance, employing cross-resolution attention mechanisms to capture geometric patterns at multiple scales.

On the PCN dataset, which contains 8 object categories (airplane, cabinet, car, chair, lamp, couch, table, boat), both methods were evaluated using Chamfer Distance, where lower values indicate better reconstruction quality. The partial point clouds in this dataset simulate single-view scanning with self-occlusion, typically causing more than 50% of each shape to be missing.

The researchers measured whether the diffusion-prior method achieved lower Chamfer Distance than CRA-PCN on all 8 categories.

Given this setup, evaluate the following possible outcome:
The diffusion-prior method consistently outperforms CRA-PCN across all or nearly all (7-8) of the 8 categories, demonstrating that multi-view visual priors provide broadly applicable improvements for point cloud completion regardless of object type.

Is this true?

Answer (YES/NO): YES